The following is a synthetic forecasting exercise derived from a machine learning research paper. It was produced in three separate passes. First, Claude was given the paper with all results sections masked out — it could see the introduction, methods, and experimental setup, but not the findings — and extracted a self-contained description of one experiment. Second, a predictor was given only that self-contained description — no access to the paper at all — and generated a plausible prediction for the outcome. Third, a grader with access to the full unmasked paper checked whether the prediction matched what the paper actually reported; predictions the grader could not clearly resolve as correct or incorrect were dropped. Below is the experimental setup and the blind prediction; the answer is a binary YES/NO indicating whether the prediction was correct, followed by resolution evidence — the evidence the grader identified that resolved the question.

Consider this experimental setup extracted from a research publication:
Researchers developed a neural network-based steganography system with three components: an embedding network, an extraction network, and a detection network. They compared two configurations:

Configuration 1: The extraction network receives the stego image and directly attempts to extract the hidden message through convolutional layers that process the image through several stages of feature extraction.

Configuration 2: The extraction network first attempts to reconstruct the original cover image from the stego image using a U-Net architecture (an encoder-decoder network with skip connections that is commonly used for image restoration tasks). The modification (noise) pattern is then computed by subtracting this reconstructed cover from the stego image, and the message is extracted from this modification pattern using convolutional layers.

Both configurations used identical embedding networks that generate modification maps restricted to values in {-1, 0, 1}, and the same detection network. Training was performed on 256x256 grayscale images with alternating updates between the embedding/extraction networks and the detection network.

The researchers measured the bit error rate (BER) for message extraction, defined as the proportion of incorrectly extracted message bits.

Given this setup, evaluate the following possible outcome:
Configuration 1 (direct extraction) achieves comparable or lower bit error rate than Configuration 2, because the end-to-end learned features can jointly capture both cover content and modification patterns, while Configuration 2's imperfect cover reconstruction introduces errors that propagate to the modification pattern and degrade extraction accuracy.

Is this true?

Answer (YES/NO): NO